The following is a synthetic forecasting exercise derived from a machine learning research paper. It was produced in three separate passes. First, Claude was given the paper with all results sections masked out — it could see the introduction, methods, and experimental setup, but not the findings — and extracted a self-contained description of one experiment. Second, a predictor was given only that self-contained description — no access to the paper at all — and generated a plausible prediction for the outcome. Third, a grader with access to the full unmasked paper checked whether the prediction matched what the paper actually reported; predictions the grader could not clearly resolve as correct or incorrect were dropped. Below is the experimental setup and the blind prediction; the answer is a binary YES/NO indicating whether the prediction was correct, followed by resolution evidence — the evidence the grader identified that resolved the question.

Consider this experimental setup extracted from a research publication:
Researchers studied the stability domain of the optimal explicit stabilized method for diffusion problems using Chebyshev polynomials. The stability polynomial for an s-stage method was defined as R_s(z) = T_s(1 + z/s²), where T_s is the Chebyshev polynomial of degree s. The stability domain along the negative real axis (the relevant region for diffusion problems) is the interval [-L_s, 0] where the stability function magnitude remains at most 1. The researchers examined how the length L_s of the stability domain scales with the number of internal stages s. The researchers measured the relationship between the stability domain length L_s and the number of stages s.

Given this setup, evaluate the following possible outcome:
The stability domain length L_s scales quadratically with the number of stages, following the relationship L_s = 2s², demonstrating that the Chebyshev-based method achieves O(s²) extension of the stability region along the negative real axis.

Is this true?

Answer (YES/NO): YES